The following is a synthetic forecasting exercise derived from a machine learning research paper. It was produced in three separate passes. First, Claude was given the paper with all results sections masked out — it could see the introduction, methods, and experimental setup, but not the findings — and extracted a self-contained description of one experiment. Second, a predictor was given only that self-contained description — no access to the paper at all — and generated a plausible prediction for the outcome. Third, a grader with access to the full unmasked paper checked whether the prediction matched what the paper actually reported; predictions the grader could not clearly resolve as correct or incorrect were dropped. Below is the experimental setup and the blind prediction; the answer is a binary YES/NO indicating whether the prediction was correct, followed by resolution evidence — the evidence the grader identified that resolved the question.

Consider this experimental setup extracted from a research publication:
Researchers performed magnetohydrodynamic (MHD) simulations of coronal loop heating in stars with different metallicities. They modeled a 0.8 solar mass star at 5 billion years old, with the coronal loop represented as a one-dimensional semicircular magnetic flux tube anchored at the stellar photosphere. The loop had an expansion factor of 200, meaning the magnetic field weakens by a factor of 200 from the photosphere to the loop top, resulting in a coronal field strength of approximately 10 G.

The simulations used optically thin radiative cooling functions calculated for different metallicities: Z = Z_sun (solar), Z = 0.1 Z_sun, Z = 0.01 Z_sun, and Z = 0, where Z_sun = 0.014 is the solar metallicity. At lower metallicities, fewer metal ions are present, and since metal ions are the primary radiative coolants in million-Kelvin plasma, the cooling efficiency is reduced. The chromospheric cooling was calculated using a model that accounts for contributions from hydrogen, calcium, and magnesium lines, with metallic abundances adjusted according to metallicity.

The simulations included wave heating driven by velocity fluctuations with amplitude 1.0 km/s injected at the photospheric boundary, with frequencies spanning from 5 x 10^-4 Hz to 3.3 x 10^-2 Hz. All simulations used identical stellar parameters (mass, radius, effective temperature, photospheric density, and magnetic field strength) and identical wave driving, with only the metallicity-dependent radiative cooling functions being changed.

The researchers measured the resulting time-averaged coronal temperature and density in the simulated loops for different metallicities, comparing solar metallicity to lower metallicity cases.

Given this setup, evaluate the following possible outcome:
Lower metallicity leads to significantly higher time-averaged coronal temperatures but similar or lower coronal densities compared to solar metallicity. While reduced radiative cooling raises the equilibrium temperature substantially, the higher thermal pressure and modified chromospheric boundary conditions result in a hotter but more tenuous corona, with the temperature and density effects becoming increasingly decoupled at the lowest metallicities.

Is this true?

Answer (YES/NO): NO